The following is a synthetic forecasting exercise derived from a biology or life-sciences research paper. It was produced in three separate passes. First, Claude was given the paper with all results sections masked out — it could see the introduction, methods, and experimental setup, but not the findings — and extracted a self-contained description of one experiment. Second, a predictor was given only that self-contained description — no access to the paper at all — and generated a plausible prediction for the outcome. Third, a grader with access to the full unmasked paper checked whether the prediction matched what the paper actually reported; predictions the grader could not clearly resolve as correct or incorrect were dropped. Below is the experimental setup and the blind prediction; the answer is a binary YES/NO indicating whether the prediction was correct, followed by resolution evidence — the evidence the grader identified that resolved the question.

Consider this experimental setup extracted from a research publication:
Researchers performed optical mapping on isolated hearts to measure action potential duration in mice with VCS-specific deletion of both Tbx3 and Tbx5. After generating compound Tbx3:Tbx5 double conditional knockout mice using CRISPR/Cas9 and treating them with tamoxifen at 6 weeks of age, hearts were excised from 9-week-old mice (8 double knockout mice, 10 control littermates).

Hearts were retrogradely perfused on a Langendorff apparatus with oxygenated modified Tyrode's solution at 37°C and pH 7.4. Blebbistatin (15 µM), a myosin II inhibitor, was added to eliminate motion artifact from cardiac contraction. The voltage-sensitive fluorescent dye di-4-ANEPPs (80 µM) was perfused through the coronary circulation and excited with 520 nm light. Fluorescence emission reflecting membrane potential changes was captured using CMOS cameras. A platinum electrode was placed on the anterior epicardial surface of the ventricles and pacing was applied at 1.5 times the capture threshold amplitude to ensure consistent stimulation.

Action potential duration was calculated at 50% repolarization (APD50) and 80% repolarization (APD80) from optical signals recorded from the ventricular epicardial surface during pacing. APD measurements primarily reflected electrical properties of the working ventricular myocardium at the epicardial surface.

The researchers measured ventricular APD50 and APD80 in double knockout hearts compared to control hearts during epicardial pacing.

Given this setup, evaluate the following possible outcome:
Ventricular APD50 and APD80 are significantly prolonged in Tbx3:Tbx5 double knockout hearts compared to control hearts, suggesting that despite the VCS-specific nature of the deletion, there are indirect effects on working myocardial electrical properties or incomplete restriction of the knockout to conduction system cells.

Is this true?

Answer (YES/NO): NO